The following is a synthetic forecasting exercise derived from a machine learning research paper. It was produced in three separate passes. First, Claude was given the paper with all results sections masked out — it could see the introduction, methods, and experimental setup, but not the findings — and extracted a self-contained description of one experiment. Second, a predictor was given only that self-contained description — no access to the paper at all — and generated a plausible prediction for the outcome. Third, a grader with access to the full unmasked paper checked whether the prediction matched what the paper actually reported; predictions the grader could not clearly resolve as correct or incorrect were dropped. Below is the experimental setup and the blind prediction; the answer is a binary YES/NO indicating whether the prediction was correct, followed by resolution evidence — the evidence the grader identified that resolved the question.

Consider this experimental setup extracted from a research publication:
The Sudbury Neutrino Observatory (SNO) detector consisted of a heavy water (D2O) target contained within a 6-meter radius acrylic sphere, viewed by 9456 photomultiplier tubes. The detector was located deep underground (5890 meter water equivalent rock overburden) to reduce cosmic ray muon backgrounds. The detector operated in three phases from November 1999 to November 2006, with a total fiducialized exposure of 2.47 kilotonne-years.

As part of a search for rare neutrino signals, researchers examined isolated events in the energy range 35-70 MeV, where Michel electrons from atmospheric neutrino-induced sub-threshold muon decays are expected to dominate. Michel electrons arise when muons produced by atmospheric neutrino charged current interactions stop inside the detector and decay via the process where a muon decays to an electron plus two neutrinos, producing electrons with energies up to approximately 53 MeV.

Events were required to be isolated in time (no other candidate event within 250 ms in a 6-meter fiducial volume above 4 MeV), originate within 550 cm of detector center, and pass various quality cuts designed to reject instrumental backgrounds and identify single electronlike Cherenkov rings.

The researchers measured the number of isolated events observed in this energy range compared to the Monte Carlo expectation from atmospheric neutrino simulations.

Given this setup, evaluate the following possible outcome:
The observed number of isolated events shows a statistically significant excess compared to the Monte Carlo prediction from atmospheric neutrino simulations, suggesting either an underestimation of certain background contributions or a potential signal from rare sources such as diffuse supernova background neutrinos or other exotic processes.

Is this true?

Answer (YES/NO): NO